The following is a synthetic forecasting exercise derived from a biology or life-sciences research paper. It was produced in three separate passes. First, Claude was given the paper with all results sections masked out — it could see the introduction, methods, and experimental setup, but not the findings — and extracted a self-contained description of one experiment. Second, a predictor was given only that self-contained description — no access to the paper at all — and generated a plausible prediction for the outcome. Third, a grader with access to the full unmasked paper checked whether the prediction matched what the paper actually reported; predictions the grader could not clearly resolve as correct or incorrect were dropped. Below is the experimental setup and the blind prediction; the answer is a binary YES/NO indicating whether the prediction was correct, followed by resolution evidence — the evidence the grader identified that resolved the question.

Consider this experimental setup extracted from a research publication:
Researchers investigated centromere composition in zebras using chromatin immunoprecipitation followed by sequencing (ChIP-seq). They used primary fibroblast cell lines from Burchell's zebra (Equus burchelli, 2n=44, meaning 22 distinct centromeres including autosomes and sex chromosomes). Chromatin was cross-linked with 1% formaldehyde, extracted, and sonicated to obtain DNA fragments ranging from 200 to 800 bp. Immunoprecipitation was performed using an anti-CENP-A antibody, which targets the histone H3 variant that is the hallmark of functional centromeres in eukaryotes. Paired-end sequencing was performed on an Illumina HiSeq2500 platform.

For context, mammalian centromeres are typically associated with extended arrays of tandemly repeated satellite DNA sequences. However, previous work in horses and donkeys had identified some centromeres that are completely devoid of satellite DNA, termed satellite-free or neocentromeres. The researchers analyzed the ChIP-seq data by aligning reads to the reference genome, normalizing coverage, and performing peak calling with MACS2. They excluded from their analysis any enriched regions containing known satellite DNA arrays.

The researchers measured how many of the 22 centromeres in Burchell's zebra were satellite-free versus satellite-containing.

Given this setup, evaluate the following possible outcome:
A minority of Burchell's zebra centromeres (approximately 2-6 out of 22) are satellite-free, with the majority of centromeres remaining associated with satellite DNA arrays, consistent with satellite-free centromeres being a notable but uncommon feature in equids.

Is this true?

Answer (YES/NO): NO